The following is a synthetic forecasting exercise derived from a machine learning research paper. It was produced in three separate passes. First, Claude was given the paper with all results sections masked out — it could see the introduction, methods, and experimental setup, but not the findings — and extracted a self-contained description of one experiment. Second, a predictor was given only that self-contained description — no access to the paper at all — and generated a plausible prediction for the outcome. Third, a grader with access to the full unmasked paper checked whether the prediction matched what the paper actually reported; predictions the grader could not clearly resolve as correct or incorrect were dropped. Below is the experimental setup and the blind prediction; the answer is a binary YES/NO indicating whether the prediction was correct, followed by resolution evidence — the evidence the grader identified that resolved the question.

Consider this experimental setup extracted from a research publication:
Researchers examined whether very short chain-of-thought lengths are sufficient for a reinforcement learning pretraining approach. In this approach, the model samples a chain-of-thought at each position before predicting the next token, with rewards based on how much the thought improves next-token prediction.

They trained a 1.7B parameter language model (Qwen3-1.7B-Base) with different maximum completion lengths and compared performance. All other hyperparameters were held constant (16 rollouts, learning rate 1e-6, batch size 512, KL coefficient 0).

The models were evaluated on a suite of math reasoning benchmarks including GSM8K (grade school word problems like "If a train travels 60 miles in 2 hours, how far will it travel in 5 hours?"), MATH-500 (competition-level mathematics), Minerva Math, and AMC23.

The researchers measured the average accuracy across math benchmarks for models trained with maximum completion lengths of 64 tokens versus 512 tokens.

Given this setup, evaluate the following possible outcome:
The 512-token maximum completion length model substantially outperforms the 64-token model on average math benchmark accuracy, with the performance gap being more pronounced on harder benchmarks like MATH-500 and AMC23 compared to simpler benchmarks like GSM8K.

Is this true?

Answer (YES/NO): NO